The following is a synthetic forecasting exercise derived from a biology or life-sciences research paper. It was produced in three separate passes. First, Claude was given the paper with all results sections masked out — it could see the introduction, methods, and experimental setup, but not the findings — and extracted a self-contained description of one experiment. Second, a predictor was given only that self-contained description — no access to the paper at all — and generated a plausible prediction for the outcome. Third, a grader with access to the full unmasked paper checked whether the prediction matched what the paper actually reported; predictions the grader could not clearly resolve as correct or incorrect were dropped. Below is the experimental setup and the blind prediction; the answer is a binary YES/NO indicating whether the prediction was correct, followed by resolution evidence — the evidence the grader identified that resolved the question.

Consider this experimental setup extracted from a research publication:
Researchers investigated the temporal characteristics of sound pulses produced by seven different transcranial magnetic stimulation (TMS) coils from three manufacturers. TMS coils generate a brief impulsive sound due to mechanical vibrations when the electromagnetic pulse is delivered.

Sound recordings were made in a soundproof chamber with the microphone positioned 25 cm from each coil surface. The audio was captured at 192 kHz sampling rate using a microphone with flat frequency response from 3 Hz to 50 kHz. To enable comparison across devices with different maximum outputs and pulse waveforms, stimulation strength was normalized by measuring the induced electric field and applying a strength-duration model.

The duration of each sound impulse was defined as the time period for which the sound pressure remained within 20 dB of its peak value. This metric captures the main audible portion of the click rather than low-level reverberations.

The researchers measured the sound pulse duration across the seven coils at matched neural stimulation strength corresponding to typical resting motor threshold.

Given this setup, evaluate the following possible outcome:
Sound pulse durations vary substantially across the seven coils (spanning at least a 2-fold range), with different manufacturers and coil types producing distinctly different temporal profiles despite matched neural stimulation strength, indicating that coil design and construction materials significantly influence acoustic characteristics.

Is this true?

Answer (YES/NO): YES